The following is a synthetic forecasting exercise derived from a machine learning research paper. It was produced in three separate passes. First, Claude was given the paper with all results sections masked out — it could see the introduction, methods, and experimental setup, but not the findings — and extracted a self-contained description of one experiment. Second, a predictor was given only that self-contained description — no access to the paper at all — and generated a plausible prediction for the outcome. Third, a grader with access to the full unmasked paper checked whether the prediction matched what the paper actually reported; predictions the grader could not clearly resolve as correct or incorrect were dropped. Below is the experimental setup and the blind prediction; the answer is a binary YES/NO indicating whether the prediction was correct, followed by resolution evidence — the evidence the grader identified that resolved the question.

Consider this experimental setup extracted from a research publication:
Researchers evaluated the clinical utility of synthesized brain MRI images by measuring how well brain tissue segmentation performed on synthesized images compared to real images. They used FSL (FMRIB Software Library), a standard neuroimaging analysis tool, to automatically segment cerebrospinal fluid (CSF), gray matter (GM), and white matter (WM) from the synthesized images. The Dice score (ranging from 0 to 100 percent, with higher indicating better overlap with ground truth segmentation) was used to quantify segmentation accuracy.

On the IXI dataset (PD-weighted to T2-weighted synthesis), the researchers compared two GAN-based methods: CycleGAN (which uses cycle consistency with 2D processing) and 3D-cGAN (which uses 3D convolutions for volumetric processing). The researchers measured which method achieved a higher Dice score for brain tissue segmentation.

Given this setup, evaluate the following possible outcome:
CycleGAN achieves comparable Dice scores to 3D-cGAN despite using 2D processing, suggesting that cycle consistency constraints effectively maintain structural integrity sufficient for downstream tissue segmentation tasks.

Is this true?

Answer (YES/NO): NO